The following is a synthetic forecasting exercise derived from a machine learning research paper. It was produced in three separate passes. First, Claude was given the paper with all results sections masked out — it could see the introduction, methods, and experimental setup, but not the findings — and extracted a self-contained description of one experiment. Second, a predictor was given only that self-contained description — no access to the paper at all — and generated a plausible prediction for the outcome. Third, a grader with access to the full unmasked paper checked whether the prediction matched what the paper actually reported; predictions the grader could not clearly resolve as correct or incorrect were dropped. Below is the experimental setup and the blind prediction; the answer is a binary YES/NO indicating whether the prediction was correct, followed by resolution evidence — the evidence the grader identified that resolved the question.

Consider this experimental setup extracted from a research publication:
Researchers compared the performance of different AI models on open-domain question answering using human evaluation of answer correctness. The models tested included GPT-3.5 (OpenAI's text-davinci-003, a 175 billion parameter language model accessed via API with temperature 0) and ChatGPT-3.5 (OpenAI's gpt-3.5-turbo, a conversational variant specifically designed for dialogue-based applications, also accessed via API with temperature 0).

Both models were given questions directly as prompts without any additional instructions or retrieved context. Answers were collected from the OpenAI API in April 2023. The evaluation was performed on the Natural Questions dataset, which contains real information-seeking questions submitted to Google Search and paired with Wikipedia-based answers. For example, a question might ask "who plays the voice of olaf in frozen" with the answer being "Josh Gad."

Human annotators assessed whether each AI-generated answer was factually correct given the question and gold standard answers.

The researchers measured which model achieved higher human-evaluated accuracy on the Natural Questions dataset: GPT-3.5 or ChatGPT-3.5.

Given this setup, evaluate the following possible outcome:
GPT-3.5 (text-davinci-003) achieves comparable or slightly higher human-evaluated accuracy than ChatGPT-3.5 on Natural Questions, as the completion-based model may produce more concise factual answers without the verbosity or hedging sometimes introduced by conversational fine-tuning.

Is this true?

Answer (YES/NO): NO